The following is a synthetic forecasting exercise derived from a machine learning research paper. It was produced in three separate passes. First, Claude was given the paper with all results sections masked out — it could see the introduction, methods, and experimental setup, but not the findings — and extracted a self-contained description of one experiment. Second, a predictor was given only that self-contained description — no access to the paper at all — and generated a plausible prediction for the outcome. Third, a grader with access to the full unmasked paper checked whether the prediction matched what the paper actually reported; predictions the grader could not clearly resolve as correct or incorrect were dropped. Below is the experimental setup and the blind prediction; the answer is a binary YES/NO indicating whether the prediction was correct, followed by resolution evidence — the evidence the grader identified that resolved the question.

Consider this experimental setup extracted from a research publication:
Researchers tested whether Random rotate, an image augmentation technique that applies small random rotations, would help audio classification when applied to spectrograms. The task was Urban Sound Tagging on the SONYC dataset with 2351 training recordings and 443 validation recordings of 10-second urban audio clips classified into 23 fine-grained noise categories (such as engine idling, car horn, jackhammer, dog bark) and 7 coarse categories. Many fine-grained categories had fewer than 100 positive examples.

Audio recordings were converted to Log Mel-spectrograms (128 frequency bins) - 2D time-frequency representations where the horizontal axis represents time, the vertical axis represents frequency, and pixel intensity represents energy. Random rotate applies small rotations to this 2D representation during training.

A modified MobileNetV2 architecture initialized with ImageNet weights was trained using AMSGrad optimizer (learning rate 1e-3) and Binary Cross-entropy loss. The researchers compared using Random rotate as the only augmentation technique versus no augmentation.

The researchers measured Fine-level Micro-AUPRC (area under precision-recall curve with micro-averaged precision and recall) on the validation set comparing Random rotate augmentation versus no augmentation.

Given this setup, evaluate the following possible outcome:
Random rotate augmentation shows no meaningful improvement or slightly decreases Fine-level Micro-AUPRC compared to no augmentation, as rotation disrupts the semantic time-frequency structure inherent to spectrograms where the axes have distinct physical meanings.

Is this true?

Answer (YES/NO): NO